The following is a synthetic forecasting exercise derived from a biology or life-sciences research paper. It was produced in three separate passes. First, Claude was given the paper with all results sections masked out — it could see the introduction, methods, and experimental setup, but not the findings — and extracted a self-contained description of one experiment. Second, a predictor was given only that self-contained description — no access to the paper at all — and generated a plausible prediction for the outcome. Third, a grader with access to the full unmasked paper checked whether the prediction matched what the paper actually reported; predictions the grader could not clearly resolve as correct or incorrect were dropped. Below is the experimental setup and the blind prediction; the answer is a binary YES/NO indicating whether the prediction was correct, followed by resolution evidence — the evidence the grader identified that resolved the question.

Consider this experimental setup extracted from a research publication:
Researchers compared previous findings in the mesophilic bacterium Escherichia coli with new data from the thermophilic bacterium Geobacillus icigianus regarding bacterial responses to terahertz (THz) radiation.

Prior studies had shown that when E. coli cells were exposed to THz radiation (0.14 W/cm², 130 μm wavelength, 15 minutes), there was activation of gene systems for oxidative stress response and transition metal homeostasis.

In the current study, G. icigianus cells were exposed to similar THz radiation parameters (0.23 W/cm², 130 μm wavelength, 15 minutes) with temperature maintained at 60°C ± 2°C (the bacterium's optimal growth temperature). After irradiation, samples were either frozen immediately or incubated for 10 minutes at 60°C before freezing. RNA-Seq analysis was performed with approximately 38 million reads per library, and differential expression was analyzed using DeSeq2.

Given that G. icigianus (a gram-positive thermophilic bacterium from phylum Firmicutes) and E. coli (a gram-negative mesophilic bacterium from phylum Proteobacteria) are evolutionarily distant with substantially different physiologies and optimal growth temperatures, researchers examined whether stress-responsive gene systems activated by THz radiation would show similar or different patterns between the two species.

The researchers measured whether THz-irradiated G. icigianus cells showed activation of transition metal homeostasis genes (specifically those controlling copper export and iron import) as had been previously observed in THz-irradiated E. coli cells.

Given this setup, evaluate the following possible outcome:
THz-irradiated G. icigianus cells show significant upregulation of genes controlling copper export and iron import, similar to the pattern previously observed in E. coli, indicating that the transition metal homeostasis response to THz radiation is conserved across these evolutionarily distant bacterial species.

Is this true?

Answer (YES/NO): NO